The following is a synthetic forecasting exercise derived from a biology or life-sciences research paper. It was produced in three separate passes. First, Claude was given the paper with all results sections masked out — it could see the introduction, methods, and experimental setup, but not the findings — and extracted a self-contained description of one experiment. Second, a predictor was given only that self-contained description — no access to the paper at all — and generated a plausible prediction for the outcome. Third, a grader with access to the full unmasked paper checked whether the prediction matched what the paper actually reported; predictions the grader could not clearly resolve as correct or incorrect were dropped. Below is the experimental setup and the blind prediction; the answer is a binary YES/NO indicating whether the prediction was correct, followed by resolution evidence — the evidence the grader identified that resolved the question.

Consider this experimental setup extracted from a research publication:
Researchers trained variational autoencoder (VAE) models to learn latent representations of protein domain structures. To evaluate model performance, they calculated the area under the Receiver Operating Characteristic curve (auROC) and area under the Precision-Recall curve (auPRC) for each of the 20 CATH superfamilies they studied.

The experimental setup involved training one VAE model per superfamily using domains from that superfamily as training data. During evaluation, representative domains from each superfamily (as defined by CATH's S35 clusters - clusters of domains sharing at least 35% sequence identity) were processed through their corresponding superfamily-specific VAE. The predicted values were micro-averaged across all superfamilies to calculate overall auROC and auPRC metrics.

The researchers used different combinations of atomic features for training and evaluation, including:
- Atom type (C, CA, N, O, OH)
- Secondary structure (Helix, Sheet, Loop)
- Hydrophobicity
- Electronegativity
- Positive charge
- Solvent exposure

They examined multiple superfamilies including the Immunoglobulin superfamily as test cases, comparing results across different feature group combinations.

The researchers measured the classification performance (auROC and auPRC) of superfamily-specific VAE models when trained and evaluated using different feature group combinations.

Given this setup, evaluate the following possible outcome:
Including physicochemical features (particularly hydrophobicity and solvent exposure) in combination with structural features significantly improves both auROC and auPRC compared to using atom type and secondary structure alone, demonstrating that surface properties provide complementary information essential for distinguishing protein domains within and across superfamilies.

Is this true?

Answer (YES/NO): NO